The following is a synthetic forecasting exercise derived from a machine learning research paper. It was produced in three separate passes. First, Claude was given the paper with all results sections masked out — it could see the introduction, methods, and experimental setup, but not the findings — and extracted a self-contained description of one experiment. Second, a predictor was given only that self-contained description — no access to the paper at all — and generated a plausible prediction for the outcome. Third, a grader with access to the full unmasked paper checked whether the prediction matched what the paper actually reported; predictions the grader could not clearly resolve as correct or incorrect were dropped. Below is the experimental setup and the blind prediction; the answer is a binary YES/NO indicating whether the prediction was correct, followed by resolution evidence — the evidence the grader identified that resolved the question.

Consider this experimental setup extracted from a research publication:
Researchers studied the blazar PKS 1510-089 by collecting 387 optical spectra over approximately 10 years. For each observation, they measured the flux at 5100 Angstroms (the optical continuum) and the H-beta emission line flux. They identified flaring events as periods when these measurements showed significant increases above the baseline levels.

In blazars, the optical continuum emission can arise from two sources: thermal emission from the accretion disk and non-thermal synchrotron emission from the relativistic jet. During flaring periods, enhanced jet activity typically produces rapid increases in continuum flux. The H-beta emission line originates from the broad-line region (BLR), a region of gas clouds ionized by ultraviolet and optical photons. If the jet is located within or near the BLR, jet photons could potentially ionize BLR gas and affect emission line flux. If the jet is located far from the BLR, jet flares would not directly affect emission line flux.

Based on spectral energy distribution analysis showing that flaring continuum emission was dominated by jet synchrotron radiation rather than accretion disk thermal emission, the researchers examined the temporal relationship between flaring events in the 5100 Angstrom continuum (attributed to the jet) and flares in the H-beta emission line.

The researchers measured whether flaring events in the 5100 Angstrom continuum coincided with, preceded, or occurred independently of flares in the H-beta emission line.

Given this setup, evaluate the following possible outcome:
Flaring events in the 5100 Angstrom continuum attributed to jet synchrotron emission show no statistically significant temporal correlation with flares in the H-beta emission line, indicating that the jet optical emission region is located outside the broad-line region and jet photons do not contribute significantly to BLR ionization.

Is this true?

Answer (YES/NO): NO